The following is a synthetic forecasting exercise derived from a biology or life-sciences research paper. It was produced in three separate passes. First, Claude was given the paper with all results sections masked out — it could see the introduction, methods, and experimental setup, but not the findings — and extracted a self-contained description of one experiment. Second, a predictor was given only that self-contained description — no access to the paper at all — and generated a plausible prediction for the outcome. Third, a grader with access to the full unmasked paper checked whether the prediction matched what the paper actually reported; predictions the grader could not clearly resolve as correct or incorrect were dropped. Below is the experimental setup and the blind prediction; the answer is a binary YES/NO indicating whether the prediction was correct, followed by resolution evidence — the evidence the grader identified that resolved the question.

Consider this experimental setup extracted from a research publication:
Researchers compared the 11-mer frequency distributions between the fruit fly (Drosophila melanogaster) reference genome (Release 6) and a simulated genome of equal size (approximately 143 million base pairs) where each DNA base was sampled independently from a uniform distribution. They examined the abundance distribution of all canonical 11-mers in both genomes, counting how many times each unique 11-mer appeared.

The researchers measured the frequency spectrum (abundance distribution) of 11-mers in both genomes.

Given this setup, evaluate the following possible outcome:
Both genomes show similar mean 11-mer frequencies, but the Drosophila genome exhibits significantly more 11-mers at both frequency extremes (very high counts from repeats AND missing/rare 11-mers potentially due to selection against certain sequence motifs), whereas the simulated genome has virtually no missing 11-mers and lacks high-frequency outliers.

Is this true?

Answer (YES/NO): NO